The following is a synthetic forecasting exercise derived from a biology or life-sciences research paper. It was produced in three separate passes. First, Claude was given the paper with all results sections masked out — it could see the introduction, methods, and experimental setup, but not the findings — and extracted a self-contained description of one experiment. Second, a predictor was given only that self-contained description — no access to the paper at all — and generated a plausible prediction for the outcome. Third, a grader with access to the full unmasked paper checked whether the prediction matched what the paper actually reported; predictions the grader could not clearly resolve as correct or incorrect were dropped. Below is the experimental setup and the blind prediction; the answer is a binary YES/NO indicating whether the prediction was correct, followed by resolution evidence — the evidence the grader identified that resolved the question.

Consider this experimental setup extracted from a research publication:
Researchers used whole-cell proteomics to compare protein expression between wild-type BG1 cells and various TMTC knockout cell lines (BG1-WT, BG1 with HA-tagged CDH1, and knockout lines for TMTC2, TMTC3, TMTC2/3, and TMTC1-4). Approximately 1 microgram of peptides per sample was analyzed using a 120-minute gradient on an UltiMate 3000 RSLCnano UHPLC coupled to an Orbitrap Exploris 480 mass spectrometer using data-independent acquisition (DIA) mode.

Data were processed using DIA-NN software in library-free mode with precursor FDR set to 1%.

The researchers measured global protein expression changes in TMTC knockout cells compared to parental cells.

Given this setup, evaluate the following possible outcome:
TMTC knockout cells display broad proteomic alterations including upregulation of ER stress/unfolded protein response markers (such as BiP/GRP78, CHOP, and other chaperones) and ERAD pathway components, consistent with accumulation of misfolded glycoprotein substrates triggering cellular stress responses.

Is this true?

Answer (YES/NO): NO